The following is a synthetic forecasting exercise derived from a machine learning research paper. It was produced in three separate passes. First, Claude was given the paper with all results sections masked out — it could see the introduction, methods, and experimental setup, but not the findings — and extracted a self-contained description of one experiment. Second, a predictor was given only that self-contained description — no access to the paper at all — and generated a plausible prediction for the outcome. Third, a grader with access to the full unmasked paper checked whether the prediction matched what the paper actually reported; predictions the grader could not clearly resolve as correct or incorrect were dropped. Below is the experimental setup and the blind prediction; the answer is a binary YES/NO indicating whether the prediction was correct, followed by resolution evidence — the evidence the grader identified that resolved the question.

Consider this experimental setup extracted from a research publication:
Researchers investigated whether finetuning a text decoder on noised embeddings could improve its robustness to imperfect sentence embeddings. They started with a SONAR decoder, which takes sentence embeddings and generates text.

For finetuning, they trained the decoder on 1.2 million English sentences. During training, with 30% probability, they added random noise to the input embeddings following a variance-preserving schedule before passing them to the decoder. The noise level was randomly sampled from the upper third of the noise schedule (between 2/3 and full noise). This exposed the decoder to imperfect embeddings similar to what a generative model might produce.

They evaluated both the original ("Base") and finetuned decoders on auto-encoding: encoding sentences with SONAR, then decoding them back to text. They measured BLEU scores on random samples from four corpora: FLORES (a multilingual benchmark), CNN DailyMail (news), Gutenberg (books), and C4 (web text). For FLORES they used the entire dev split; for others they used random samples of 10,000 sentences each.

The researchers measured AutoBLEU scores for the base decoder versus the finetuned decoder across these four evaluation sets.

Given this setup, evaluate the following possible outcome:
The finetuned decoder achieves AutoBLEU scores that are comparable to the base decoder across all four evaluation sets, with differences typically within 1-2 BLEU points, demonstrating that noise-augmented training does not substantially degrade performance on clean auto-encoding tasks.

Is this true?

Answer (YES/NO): NO